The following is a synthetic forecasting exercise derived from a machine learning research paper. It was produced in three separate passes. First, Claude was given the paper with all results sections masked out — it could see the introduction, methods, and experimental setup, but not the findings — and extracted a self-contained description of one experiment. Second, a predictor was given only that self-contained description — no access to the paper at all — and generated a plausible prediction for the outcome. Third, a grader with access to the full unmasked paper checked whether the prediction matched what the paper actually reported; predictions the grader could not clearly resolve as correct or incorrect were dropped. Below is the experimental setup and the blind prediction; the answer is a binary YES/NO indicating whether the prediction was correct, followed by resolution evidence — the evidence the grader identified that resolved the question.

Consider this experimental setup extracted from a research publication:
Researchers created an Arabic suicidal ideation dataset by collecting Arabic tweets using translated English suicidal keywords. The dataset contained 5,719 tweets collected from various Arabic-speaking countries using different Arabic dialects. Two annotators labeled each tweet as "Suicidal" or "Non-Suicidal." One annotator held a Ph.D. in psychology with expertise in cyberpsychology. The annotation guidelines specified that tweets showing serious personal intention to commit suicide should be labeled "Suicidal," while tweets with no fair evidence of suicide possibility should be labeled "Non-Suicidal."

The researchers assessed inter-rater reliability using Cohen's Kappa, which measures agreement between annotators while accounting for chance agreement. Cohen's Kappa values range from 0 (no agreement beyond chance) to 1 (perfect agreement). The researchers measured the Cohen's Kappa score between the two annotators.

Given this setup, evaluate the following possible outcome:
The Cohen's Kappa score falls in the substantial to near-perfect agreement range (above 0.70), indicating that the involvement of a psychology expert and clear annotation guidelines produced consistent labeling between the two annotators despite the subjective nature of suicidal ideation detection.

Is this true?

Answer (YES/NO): YES